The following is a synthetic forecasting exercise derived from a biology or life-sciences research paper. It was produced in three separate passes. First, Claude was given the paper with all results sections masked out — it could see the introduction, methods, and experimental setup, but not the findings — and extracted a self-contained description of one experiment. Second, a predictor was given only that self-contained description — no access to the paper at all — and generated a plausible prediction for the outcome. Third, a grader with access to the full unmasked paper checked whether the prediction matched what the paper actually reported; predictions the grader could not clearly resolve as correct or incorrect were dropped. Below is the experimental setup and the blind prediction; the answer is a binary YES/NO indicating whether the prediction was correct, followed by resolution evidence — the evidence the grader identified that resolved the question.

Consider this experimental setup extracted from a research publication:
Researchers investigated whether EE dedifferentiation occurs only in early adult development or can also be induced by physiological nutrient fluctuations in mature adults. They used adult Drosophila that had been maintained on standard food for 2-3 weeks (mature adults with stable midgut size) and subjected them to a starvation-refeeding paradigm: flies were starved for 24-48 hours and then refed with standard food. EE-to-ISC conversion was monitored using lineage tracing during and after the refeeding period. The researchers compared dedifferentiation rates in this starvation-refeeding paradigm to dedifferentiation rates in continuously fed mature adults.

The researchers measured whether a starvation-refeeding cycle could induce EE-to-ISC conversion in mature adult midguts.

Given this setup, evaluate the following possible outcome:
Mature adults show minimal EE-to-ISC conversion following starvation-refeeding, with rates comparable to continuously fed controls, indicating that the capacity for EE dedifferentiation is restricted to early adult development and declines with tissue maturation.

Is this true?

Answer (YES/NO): NO